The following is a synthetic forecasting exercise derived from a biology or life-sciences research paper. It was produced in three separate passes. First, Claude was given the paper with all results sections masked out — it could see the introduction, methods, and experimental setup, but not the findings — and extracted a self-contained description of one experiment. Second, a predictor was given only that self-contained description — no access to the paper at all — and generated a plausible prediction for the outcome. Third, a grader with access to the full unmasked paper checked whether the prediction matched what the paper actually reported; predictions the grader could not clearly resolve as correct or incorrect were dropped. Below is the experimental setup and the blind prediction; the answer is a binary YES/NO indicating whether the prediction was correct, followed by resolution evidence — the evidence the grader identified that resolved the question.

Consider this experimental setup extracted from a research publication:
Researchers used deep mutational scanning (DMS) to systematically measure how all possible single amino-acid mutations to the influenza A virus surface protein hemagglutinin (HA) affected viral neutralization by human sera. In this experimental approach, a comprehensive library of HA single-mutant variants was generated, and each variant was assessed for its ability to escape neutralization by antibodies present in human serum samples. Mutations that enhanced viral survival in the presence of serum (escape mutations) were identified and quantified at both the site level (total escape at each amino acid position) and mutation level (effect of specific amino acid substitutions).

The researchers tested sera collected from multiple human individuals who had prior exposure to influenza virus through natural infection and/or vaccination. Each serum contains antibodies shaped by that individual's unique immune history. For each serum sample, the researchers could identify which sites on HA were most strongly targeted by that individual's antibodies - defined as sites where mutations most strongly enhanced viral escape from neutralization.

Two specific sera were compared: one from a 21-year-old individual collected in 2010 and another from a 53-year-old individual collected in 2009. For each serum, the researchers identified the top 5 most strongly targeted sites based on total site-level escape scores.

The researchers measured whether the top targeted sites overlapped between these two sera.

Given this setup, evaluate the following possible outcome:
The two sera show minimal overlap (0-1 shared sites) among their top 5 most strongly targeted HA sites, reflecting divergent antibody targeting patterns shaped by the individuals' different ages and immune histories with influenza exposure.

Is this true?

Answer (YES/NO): YES